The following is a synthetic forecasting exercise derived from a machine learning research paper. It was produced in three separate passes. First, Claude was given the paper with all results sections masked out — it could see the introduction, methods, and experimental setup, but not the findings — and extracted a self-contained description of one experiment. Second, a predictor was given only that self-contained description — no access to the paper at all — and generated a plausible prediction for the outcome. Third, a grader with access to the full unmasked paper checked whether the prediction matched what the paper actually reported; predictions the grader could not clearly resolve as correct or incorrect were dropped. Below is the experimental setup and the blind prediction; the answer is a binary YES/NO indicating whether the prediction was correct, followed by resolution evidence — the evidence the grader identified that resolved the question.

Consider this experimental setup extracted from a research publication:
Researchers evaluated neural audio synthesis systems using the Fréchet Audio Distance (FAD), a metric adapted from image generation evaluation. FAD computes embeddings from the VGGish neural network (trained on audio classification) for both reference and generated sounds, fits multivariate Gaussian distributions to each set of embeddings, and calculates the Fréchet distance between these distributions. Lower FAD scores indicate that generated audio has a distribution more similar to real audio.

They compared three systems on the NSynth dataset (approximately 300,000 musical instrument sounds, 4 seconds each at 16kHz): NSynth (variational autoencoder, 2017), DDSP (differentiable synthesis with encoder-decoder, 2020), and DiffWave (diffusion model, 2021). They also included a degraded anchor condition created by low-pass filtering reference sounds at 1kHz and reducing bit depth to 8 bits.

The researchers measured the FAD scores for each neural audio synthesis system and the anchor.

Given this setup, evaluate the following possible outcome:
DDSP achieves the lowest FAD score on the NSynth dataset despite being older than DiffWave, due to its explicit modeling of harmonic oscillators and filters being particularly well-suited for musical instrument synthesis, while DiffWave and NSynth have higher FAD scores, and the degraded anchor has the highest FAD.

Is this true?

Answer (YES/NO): NO